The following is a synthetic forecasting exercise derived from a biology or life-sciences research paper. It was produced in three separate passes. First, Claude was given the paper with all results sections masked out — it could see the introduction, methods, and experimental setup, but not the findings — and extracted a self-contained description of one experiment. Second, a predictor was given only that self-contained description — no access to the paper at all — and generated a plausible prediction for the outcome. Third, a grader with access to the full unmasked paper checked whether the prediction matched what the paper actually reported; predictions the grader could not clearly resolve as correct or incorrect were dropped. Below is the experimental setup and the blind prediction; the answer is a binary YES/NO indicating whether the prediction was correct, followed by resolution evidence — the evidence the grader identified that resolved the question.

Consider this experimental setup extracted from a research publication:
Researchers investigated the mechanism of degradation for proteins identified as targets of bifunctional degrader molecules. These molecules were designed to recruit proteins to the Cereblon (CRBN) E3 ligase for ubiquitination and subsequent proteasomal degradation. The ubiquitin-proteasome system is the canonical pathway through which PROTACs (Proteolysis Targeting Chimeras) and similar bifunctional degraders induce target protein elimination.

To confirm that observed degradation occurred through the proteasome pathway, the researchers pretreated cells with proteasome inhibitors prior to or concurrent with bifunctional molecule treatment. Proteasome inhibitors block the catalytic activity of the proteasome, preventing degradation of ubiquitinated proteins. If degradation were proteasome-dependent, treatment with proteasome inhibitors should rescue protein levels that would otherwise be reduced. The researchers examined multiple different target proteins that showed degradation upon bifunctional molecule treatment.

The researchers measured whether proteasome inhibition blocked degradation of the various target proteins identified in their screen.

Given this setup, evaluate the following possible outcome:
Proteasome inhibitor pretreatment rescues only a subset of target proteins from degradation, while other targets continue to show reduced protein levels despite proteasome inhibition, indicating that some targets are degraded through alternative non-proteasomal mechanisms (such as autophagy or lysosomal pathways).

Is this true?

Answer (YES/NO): NO